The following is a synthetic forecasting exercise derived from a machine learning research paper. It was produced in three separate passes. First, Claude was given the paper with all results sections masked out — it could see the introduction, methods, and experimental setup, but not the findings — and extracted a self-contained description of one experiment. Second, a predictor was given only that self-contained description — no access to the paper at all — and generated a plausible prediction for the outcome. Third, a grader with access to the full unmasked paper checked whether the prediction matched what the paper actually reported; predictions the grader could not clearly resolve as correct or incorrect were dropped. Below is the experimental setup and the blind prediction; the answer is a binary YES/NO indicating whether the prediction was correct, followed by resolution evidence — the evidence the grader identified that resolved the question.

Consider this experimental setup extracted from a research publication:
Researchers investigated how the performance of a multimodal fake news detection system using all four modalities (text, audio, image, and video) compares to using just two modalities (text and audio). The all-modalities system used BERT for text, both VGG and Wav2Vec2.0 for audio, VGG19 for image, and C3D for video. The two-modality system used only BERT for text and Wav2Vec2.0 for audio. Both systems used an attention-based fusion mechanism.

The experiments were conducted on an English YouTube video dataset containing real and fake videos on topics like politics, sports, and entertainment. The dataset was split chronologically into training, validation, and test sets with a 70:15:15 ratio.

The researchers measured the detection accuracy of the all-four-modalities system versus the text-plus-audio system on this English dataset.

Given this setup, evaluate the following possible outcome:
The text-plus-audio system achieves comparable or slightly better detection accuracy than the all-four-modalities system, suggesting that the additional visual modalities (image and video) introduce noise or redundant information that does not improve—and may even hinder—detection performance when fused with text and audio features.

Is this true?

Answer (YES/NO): NO